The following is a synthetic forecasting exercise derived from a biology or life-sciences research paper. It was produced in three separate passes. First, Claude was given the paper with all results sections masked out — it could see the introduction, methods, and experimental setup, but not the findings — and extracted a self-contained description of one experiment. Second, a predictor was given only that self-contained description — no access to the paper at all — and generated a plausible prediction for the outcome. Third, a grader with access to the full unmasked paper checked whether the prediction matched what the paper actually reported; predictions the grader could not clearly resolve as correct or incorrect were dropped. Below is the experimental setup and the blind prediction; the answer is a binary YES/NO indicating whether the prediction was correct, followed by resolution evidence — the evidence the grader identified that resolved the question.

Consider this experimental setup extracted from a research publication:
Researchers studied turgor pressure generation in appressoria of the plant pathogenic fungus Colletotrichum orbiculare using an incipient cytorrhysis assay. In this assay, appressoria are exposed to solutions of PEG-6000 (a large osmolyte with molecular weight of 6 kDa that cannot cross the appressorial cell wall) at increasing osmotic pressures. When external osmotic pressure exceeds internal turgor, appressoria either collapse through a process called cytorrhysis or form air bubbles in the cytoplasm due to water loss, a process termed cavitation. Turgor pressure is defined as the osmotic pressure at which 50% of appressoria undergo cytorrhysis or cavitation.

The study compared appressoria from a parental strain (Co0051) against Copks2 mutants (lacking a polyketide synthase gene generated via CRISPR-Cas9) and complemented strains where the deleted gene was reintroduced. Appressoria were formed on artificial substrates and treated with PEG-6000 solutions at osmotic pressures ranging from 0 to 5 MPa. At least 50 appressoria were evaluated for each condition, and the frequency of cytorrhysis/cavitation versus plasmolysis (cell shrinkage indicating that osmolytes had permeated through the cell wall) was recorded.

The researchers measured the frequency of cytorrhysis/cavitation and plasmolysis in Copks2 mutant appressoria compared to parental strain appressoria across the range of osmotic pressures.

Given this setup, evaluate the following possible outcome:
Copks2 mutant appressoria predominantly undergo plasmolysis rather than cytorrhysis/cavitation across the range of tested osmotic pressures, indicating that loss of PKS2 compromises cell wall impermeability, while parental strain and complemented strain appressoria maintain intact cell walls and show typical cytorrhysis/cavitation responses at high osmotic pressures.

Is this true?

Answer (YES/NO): YES